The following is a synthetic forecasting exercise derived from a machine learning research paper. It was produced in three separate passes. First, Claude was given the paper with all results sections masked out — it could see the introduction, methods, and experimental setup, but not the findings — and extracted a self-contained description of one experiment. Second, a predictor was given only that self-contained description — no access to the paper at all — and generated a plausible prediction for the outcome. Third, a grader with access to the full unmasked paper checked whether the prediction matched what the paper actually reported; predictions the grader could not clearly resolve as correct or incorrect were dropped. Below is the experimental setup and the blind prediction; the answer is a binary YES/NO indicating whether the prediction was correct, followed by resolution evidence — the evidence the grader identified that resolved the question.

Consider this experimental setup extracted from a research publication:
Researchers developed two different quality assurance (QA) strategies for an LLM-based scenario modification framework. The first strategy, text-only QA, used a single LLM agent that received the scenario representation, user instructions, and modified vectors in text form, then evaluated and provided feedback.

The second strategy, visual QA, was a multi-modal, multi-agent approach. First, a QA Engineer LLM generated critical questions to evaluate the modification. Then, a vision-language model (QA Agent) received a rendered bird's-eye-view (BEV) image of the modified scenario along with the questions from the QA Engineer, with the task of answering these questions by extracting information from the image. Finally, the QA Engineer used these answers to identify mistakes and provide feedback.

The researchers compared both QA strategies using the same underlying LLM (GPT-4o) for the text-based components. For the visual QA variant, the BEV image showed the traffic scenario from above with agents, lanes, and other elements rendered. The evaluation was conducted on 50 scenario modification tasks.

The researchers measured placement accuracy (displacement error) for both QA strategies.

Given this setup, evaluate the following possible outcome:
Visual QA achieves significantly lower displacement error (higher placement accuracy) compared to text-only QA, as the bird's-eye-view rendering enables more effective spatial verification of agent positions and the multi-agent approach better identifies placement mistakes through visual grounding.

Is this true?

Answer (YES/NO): NO